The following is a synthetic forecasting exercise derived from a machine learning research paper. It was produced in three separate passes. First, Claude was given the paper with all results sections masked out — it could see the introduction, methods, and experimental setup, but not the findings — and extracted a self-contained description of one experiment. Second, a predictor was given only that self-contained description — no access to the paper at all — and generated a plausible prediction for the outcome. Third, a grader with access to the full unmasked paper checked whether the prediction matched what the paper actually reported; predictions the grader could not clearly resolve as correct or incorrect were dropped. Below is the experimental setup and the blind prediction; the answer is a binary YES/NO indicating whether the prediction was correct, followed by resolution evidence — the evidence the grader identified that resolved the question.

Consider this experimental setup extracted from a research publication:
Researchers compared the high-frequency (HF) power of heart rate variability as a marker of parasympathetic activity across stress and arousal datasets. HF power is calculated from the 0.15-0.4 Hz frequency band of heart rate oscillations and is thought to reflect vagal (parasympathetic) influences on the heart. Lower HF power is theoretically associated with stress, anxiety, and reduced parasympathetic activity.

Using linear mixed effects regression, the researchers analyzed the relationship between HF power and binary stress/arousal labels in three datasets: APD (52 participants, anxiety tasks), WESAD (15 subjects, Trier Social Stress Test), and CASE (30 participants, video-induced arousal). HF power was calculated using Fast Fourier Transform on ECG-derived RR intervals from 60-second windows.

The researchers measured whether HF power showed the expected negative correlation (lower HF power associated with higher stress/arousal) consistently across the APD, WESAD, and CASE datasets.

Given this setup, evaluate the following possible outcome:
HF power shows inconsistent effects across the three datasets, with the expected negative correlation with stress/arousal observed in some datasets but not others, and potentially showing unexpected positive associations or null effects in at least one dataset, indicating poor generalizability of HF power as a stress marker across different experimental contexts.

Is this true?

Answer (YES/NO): NO